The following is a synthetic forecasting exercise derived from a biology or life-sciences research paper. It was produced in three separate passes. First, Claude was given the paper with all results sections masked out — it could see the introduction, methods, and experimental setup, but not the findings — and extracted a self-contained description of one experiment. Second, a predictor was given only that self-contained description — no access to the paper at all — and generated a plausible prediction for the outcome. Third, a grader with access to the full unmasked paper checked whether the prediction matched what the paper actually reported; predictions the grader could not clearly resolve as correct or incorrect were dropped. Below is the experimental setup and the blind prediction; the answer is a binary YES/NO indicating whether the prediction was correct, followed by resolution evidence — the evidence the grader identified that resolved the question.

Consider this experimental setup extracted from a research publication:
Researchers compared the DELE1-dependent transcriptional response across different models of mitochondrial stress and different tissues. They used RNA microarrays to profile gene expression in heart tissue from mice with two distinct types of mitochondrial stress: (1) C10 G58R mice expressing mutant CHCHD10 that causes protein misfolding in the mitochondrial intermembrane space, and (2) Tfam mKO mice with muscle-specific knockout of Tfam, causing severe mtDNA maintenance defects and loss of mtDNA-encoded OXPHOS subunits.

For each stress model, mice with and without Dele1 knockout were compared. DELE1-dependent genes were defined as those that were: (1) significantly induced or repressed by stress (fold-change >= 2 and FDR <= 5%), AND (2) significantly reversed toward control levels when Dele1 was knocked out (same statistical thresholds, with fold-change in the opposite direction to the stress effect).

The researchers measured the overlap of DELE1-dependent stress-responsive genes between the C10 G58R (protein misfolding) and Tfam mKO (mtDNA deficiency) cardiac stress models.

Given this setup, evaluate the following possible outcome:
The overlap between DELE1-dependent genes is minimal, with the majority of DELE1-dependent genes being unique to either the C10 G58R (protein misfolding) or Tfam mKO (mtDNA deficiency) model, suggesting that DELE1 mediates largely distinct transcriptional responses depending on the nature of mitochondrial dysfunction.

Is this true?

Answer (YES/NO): NO